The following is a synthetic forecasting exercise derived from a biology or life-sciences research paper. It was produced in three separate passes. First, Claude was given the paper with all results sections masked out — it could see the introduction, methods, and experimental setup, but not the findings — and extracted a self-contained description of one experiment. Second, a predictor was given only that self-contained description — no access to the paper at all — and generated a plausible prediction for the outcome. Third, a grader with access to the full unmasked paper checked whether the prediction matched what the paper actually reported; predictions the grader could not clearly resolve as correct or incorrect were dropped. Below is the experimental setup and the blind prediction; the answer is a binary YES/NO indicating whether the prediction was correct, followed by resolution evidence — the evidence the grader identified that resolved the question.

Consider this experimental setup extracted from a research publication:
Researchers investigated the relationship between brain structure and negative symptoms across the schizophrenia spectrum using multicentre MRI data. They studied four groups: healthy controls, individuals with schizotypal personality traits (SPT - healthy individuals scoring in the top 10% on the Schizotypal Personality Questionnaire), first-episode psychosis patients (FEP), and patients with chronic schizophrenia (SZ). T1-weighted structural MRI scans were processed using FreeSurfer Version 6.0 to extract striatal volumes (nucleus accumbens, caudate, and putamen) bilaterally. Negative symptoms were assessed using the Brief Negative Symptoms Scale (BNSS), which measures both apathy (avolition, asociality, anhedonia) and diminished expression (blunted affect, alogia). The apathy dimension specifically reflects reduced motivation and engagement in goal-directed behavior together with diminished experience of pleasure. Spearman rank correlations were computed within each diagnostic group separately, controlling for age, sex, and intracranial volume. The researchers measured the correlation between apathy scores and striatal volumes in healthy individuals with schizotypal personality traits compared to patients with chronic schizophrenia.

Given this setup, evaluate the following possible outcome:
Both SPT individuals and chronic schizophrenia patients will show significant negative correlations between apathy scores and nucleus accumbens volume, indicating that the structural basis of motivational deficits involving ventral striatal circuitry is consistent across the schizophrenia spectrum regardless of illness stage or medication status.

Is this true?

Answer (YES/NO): NO